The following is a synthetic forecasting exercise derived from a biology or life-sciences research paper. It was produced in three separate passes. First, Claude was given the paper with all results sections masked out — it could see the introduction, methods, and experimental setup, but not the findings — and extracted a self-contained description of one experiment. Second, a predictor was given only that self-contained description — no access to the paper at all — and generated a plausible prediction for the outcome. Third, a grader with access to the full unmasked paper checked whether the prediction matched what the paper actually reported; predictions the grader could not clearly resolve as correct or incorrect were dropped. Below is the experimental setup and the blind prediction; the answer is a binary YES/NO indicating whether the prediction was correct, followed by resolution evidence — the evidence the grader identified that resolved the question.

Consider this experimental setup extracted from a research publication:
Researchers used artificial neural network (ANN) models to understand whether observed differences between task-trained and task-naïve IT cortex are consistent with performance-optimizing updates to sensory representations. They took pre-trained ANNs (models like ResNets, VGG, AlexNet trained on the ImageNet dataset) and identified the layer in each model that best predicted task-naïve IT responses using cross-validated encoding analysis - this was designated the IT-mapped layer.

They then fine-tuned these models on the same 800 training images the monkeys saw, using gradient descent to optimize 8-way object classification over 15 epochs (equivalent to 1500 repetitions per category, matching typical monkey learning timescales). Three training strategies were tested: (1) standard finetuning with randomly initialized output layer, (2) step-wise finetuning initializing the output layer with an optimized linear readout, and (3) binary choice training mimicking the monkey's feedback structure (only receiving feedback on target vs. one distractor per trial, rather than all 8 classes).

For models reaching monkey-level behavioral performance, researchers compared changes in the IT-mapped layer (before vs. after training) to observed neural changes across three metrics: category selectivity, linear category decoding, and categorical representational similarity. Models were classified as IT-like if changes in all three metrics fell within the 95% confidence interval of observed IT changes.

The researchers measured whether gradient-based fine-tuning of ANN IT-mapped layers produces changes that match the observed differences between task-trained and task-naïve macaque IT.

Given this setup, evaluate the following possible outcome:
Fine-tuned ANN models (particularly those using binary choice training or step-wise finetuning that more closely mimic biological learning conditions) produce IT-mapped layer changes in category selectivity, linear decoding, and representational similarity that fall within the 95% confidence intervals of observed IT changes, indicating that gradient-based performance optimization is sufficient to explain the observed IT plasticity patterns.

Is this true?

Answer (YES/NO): NO